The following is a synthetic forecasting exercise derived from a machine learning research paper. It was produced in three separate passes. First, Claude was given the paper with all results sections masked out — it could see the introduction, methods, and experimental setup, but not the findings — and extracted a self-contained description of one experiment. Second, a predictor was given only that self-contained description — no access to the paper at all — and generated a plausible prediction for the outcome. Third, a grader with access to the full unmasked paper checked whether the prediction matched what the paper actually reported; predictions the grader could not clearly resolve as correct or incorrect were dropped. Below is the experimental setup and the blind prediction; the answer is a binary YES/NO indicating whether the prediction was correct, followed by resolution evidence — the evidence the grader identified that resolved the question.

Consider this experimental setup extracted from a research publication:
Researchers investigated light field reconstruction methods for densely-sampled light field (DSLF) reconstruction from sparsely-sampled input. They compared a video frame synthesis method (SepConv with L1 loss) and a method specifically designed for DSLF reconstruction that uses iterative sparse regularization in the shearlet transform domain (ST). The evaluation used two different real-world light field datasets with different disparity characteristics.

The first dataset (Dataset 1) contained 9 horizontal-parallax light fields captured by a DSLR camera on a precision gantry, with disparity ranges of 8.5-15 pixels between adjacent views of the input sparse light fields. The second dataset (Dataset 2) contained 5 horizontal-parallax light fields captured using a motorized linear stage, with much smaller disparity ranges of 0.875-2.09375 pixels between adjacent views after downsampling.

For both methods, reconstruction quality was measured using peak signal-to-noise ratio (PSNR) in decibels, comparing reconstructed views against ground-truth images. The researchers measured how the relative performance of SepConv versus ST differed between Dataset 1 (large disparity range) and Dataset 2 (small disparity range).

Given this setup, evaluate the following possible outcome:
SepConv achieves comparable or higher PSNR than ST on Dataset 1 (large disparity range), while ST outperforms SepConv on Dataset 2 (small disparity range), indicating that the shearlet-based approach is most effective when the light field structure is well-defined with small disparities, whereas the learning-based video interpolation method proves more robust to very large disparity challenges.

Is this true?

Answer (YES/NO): NO